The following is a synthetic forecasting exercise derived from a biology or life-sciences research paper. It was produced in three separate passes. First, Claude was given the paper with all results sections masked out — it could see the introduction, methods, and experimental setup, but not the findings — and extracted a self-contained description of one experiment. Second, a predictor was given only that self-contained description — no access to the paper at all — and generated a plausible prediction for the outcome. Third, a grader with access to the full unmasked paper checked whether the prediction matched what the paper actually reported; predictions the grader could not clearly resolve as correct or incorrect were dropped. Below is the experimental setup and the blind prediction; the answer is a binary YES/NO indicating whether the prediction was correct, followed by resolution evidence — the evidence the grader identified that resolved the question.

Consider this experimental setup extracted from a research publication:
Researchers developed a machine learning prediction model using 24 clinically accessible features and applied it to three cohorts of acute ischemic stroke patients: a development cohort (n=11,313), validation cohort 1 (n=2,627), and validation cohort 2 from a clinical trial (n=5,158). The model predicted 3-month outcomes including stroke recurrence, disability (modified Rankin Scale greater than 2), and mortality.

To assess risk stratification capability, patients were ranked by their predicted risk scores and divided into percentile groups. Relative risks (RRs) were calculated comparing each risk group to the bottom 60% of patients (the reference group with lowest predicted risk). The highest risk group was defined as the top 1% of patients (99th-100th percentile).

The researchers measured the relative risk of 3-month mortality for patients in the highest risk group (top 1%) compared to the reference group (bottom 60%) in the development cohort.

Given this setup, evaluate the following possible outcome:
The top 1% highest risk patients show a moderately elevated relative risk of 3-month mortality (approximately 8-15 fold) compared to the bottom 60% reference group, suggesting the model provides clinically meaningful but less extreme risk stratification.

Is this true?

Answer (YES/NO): NO